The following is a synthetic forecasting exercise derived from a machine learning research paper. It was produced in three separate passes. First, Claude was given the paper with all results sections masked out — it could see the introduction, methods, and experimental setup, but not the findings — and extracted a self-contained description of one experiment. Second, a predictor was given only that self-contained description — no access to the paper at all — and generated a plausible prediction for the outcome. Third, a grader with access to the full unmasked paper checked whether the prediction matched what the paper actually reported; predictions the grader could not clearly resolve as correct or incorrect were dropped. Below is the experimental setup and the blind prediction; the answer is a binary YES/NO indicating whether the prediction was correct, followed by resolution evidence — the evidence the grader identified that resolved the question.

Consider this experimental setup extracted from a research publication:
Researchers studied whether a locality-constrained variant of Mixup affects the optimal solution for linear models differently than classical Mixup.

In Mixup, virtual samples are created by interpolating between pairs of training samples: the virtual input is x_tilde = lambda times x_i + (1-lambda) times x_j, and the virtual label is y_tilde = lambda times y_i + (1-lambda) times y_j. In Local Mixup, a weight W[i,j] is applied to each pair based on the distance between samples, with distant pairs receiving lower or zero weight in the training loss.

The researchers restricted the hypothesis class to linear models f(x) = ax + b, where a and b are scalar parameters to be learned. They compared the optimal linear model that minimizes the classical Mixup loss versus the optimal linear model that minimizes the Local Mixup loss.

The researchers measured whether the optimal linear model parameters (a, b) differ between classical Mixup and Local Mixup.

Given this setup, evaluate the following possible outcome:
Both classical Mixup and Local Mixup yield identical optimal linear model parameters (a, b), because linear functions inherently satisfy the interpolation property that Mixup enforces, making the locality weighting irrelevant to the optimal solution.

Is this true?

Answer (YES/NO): YES